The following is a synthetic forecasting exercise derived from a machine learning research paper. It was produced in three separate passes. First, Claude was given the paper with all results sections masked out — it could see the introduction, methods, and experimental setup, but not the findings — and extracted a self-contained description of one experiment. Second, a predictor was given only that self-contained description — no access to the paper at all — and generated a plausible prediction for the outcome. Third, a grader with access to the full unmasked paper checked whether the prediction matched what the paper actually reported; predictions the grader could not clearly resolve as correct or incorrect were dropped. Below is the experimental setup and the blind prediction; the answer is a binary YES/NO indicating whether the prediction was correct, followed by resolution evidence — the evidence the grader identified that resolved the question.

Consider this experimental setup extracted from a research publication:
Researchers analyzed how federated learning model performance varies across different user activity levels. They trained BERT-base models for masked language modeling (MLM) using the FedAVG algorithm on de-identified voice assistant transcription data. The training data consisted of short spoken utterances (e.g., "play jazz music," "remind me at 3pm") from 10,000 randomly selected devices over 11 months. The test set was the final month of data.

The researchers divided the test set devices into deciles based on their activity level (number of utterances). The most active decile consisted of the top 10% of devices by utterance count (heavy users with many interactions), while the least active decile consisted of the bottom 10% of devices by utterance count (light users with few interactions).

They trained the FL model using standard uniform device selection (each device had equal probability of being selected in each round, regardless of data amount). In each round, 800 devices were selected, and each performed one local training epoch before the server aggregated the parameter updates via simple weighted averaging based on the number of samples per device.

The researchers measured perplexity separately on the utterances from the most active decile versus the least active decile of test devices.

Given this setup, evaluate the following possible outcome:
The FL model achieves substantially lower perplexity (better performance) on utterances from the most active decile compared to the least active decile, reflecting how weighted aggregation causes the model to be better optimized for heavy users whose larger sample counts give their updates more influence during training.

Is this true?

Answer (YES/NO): YES